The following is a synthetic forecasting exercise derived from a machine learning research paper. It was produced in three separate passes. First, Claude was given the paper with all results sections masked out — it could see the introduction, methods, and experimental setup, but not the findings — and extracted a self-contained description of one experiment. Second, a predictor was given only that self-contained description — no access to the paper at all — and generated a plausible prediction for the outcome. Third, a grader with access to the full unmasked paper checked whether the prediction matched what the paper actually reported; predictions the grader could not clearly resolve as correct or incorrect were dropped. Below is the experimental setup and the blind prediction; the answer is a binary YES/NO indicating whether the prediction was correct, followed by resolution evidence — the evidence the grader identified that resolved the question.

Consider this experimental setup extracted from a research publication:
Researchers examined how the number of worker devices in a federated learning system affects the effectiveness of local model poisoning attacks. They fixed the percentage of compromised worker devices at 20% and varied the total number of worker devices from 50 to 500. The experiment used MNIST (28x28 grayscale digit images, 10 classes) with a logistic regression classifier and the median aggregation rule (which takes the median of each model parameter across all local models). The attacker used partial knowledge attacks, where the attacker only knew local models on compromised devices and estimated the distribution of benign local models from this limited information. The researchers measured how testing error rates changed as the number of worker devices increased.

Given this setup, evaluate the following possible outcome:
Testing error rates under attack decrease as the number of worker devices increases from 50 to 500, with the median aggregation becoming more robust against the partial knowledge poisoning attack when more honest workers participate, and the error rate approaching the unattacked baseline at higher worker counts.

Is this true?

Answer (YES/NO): NO